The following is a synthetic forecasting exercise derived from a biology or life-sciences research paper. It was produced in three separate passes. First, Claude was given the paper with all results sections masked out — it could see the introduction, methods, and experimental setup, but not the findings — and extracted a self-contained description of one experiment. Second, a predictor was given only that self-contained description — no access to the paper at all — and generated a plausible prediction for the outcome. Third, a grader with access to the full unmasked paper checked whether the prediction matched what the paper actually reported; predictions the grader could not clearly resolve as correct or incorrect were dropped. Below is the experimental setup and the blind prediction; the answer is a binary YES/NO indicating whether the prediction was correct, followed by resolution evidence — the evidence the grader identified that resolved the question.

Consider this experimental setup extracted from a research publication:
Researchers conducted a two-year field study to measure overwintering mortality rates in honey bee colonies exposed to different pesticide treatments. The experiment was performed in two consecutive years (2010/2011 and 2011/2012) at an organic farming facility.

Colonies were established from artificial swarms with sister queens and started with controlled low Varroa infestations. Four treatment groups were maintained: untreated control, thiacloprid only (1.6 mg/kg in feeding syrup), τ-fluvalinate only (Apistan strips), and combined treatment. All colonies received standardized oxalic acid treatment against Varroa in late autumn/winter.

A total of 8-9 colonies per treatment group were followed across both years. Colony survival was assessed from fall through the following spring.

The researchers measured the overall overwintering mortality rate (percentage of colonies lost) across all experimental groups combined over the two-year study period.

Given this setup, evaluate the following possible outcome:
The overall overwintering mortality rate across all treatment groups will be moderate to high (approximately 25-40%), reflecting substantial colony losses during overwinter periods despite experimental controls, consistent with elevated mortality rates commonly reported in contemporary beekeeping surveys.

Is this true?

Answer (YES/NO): NO